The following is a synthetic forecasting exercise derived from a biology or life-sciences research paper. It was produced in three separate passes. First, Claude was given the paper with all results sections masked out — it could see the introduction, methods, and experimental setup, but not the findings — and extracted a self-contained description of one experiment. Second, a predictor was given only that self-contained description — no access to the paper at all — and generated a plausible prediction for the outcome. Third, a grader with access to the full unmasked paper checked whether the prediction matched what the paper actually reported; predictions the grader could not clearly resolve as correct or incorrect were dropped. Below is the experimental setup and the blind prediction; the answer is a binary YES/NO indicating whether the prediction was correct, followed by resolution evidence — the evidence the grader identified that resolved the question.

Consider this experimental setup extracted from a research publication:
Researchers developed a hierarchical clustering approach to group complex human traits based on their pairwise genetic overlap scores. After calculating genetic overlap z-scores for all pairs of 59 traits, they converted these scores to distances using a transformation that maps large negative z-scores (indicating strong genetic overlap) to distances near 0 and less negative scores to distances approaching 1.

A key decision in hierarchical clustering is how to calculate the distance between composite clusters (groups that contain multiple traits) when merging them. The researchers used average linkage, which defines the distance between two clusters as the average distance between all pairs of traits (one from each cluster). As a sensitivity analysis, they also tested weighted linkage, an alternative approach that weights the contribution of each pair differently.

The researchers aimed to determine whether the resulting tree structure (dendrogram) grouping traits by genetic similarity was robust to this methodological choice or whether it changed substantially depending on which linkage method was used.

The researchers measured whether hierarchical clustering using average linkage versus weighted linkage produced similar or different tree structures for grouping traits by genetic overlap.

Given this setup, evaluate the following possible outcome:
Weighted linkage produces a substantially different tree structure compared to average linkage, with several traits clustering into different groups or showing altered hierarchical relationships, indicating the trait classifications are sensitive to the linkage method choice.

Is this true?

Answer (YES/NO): NO